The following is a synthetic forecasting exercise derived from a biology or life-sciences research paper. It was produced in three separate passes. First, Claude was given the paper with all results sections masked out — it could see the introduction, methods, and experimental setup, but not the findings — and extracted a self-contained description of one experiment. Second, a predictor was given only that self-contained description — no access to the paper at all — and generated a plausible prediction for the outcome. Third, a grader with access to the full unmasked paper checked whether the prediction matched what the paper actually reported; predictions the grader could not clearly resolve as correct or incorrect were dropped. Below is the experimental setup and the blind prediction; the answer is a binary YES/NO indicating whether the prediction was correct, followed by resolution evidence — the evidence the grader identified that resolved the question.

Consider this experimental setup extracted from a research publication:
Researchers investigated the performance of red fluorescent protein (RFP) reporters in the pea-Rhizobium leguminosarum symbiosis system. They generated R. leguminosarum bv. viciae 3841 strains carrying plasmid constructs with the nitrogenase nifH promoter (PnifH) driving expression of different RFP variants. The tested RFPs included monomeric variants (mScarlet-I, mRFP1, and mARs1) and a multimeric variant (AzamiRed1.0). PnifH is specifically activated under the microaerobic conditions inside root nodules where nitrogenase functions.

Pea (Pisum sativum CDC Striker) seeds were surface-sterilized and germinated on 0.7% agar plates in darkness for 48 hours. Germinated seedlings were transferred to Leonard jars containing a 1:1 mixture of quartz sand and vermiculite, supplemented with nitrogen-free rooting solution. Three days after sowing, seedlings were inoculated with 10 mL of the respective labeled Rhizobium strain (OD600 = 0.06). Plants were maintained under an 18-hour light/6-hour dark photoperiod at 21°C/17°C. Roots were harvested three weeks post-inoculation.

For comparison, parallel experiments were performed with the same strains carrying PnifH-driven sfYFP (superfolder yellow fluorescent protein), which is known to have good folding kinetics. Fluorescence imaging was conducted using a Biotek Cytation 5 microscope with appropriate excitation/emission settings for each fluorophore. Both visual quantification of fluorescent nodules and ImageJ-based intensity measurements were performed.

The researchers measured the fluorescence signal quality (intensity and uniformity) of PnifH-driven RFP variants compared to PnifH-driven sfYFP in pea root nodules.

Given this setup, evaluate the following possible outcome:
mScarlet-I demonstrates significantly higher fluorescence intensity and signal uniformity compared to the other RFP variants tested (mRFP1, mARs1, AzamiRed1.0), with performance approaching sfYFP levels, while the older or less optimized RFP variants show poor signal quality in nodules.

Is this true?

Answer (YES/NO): NO